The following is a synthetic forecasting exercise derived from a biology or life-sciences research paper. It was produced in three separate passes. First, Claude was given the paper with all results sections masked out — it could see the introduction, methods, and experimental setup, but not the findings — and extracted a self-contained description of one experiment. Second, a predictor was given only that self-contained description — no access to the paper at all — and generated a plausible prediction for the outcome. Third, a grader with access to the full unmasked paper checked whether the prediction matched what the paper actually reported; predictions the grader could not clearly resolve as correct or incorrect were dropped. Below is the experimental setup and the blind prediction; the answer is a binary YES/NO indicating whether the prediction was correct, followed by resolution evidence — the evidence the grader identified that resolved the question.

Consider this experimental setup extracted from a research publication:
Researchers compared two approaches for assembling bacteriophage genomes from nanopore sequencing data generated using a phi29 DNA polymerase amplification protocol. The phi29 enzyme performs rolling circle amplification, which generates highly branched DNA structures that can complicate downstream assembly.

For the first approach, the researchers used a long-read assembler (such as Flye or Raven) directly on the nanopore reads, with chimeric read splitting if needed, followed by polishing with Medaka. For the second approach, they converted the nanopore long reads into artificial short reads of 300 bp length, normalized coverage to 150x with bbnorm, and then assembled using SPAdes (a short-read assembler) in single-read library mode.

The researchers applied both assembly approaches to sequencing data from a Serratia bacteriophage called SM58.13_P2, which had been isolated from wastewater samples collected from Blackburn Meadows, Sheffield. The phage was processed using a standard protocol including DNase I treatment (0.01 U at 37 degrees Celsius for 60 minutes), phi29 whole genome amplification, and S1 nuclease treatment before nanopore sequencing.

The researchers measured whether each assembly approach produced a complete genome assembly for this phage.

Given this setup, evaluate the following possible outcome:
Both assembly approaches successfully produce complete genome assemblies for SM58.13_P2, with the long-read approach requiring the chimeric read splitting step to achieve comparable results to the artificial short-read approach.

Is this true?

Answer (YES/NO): NO